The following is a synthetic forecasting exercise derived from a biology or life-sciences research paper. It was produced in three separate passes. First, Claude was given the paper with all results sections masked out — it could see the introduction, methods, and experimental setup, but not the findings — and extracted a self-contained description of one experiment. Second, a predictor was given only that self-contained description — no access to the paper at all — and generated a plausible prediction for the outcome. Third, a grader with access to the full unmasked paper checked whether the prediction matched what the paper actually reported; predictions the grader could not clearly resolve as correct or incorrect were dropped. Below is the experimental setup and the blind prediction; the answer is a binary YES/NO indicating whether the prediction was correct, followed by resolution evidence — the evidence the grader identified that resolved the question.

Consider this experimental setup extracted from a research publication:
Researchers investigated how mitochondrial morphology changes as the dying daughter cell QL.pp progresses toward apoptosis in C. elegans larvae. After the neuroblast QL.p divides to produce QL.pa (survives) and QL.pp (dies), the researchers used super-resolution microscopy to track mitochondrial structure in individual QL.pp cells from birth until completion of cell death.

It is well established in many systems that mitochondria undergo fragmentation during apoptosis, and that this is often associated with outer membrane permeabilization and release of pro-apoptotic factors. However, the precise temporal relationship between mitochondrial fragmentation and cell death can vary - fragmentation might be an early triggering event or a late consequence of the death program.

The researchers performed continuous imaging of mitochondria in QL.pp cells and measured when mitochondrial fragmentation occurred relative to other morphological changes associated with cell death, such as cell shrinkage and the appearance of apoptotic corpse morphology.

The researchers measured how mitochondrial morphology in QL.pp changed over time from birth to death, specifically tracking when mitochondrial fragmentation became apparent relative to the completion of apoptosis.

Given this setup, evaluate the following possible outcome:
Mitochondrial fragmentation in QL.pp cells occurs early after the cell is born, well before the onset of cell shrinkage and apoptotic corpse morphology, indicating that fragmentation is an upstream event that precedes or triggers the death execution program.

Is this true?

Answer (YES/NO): NO